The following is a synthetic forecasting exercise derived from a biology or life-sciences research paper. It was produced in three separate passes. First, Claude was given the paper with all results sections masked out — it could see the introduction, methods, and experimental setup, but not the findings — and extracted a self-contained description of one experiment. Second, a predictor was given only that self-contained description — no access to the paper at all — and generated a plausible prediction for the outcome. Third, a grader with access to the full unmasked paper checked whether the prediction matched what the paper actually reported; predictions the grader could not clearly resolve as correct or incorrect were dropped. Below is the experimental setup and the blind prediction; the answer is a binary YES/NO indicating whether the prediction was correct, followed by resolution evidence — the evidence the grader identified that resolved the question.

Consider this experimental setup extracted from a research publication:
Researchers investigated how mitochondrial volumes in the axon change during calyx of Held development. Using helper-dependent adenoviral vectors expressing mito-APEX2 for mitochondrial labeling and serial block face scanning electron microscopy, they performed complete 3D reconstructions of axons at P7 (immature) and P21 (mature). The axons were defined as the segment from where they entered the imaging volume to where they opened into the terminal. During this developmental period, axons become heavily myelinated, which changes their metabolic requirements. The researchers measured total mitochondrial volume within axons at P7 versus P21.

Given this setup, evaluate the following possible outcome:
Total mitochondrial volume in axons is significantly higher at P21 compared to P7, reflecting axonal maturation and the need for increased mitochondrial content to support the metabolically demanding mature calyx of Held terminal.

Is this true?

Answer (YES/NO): YES